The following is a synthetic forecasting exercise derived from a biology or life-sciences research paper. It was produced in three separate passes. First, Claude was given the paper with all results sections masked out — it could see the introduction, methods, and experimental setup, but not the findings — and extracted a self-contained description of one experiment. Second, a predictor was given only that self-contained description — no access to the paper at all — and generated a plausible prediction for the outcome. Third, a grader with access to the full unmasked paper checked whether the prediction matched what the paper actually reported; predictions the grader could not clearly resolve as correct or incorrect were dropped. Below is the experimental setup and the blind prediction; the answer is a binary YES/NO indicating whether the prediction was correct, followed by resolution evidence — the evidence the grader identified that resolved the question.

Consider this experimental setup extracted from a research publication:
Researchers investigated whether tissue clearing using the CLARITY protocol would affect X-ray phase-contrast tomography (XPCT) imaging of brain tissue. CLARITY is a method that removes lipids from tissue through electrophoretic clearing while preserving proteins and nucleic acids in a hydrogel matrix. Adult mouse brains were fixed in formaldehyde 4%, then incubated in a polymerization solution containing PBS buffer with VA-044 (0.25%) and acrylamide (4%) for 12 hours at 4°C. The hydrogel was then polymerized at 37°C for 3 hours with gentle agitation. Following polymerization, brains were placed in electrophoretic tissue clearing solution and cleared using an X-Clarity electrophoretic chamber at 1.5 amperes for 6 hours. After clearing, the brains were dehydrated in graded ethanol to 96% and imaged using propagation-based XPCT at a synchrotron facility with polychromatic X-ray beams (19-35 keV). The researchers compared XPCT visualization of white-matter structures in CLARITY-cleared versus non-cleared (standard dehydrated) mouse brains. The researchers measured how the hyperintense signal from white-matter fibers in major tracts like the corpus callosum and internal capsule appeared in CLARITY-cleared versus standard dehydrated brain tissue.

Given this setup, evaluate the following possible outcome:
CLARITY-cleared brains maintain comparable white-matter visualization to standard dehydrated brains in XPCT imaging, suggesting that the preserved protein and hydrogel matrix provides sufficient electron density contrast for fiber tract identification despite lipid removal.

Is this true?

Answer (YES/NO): NO